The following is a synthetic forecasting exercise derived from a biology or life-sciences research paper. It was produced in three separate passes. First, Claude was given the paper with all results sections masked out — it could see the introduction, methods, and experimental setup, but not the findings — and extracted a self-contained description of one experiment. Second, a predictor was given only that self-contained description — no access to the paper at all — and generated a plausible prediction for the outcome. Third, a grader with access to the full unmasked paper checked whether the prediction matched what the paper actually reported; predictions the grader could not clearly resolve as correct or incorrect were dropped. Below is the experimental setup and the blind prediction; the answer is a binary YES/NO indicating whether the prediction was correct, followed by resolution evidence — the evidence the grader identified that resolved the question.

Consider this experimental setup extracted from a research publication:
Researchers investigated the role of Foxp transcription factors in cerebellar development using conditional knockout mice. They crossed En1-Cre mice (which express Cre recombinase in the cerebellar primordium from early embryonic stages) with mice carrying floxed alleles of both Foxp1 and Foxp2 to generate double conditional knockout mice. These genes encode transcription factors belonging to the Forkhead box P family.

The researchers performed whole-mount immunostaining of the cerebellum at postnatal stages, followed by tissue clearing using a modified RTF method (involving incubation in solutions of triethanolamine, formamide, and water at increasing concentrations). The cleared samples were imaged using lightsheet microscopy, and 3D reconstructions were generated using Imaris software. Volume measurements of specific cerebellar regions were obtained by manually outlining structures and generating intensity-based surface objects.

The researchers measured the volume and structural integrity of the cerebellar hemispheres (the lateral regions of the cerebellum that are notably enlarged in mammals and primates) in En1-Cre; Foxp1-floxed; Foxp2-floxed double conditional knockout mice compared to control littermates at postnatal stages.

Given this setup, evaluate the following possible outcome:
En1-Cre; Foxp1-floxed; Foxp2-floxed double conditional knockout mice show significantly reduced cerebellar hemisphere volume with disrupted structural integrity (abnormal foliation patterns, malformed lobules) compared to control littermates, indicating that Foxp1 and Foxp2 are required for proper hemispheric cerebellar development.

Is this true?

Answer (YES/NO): NO